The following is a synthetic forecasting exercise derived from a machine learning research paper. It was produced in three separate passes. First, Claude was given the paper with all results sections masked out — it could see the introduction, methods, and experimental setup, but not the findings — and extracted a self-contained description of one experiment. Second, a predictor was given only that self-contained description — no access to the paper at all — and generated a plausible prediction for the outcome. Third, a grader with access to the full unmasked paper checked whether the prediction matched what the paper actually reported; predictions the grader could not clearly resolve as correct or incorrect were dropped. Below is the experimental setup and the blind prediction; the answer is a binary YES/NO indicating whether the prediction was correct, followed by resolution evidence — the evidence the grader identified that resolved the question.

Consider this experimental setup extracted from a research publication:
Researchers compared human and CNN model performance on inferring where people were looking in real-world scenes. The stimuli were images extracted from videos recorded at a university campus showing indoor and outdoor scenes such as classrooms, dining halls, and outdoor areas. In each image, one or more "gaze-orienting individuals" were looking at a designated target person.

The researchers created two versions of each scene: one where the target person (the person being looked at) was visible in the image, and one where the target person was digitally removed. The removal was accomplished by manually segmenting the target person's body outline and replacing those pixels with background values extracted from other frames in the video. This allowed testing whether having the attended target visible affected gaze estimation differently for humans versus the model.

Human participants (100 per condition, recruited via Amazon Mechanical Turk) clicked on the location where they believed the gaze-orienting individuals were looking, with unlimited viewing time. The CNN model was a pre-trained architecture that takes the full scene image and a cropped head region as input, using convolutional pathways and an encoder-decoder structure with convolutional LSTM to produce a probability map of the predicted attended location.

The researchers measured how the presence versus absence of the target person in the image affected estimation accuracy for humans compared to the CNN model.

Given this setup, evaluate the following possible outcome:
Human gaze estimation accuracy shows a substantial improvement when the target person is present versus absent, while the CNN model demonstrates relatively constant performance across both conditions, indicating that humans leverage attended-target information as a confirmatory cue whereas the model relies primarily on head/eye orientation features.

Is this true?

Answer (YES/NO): NO